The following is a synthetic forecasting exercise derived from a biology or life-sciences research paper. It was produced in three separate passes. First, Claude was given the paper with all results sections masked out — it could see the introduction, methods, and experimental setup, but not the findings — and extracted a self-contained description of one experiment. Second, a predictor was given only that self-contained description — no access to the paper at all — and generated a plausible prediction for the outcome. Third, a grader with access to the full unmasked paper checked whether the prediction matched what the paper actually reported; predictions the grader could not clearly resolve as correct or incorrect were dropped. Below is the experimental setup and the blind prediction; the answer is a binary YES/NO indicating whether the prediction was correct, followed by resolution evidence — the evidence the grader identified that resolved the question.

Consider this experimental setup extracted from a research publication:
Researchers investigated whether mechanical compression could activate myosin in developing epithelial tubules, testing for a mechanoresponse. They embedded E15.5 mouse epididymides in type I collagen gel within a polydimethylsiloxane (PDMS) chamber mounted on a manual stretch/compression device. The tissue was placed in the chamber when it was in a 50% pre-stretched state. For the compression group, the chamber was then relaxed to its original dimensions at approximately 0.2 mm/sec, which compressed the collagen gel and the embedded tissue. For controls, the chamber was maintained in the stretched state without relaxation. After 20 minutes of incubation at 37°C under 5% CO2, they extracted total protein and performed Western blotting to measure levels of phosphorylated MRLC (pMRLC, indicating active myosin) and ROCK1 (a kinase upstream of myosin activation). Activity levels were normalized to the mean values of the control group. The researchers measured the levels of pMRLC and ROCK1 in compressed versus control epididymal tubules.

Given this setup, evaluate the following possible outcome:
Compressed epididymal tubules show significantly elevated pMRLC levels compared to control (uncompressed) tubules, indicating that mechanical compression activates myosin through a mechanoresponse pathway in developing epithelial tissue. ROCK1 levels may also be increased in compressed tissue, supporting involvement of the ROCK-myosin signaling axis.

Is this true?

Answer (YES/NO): NO